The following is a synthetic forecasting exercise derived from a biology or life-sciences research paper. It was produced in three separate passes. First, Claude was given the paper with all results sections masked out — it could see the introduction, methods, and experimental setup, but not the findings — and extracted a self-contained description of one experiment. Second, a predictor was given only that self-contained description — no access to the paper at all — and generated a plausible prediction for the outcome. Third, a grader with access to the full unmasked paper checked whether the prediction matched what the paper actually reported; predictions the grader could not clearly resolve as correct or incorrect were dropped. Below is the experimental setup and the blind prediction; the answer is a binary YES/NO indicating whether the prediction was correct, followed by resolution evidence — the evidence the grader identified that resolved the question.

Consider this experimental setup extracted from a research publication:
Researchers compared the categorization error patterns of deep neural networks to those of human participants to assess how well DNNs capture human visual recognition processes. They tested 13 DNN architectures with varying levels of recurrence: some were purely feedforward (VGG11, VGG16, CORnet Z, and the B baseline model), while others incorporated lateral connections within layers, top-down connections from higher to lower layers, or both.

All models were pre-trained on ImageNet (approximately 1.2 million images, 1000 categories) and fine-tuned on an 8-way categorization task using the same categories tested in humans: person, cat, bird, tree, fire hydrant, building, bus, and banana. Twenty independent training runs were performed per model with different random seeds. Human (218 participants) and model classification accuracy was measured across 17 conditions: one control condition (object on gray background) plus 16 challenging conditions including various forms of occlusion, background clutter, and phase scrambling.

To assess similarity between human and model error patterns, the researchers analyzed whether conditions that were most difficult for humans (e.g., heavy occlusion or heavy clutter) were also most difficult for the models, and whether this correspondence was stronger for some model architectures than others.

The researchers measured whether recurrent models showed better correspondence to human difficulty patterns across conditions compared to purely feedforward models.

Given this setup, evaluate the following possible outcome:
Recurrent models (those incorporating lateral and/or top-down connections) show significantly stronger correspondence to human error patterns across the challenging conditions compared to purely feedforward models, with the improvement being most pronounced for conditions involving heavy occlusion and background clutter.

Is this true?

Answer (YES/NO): NO